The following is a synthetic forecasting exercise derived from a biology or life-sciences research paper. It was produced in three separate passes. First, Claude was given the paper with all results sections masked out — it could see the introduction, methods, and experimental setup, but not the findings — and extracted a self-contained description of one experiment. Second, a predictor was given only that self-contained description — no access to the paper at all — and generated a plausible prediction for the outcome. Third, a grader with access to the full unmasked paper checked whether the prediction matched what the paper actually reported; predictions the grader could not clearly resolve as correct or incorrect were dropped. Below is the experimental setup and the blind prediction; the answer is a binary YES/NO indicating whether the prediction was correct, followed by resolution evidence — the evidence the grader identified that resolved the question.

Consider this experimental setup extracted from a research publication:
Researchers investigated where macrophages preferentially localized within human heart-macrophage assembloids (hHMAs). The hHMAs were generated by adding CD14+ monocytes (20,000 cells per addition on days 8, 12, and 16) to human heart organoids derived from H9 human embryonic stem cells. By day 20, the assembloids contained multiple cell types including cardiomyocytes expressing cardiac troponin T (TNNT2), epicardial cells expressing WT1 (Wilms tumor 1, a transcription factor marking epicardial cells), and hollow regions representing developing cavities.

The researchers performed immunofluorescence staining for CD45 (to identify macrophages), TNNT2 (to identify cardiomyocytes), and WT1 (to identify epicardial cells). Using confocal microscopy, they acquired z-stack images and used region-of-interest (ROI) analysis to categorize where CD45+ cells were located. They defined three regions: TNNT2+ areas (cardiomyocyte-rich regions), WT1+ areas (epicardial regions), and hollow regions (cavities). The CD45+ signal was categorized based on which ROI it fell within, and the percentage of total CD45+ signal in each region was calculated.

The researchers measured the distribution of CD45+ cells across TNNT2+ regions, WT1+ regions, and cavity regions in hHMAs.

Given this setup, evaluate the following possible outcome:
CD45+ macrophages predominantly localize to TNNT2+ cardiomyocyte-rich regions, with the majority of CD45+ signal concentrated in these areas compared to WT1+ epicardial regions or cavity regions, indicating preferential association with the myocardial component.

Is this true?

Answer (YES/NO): NO